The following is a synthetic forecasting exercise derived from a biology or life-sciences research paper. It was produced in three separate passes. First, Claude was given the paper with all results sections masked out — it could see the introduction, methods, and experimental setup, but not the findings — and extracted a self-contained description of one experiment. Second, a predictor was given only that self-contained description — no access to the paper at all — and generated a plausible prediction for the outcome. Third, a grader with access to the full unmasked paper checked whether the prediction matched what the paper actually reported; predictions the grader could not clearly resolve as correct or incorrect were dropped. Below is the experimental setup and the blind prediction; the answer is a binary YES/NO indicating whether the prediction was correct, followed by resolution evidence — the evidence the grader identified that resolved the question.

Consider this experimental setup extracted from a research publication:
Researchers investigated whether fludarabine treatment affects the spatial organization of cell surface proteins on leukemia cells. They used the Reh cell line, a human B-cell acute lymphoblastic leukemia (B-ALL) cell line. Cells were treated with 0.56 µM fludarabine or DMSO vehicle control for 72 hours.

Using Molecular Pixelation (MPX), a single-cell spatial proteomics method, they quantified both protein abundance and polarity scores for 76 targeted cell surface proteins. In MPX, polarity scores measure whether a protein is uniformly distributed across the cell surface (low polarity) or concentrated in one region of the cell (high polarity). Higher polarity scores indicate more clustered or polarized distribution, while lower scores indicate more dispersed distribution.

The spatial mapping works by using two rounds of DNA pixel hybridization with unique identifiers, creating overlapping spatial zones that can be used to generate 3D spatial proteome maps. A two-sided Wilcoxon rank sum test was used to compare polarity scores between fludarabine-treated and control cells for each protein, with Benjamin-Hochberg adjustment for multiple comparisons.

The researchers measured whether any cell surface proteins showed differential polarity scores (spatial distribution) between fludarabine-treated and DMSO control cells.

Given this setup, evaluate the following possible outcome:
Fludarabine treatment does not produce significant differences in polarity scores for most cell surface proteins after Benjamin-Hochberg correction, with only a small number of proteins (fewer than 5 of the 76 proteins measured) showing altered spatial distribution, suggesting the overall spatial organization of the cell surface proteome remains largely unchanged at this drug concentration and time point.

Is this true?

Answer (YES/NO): NO